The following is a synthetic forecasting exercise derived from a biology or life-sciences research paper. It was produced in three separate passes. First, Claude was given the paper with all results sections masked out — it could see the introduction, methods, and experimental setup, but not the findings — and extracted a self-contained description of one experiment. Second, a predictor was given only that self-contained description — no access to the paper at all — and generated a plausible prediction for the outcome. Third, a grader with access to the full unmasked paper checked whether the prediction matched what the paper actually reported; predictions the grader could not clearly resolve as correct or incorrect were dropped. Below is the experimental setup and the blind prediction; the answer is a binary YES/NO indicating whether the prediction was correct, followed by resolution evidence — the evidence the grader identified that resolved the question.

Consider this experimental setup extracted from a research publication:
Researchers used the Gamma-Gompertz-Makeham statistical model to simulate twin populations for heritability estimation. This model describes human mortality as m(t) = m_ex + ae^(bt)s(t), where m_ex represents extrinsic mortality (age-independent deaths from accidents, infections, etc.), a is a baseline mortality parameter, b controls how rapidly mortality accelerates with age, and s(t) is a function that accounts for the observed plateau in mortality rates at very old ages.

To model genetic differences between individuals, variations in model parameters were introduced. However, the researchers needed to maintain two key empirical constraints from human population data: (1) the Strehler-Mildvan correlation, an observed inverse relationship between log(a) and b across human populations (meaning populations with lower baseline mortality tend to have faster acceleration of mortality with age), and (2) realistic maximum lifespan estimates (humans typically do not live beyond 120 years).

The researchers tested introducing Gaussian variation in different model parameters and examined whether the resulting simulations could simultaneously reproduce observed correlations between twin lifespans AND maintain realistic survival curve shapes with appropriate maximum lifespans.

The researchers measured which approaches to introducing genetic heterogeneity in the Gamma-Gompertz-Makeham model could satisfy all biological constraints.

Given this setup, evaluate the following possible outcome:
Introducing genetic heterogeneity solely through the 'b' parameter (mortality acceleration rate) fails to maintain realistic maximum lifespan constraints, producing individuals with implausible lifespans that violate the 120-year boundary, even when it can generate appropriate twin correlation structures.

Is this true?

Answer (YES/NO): YES